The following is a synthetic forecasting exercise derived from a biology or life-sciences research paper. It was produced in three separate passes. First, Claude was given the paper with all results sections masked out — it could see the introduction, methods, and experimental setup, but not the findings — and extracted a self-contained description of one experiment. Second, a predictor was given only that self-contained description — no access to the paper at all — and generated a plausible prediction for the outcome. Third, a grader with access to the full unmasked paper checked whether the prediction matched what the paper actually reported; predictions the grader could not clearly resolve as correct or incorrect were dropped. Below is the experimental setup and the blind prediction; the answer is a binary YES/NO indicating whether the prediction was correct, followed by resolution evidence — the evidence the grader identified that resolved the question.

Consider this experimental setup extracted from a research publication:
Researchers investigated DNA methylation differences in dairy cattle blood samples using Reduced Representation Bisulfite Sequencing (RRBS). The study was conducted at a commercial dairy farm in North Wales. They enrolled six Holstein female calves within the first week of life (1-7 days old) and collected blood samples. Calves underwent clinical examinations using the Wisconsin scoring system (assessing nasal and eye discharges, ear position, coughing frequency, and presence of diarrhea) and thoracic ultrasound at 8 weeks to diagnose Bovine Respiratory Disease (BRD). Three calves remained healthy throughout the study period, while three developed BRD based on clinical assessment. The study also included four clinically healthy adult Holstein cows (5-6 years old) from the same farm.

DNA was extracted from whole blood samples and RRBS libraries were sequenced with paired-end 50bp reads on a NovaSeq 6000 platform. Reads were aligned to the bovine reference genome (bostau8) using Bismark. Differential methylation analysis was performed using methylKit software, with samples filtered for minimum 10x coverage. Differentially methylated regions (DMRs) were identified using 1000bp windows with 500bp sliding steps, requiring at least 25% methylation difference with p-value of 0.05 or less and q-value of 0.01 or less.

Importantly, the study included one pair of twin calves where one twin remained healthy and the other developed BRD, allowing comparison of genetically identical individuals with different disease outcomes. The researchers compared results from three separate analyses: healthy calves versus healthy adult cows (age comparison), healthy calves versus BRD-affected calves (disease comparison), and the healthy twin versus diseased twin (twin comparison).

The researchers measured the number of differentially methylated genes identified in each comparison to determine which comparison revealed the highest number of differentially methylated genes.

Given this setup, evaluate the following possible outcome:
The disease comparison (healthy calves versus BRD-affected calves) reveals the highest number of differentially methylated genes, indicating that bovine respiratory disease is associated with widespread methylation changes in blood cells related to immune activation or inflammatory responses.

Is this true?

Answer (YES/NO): NO